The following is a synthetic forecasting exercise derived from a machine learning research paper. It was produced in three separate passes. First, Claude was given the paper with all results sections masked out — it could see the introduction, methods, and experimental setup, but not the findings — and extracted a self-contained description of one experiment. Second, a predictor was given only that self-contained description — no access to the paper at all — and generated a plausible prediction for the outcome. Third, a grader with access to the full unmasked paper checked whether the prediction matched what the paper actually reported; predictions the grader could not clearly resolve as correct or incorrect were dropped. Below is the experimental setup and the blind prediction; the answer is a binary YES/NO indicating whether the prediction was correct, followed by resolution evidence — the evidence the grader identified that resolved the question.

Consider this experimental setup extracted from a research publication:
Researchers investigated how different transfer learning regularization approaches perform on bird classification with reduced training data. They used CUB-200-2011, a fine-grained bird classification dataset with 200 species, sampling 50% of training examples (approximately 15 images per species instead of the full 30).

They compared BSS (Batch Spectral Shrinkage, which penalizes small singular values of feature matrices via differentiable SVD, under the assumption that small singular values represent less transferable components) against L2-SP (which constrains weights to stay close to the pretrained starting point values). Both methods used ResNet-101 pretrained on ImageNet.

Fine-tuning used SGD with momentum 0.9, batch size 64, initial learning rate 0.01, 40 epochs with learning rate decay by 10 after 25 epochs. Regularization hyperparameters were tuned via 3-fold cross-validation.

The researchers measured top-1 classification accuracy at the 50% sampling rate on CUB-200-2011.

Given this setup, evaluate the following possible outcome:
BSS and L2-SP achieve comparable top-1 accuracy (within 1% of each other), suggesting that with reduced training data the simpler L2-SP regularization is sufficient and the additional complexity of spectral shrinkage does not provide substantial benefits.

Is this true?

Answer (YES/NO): YES